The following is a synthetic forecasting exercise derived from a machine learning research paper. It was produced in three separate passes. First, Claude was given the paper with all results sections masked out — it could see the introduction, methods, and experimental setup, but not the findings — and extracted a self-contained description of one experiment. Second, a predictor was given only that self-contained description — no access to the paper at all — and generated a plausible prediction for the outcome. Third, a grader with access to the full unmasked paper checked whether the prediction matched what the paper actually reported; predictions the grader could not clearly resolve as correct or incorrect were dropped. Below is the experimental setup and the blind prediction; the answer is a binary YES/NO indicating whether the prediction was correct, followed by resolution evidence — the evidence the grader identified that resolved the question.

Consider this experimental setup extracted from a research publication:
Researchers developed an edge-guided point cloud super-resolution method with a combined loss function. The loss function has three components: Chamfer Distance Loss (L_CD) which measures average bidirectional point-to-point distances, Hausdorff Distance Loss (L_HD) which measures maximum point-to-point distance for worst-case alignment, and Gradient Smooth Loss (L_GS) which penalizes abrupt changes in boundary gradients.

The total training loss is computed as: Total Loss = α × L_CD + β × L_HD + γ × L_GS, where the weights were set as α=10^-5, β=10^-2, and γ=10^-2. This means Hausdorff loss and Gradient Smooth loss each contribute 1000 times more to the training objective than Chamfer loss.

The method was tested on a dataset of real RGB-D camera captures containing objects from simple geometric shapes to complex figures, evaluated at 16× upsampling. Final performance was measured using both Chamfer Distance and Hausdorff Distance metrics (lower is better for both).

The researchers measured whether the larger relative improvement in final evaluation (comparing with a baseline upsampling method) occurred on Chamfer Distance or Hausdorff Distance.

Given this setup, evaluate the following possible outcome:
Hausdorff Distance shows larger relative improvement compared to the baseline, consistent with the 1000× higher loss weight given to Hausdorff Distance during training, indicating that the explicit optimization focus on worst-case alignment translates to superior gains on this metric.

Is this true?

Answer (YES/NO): YES